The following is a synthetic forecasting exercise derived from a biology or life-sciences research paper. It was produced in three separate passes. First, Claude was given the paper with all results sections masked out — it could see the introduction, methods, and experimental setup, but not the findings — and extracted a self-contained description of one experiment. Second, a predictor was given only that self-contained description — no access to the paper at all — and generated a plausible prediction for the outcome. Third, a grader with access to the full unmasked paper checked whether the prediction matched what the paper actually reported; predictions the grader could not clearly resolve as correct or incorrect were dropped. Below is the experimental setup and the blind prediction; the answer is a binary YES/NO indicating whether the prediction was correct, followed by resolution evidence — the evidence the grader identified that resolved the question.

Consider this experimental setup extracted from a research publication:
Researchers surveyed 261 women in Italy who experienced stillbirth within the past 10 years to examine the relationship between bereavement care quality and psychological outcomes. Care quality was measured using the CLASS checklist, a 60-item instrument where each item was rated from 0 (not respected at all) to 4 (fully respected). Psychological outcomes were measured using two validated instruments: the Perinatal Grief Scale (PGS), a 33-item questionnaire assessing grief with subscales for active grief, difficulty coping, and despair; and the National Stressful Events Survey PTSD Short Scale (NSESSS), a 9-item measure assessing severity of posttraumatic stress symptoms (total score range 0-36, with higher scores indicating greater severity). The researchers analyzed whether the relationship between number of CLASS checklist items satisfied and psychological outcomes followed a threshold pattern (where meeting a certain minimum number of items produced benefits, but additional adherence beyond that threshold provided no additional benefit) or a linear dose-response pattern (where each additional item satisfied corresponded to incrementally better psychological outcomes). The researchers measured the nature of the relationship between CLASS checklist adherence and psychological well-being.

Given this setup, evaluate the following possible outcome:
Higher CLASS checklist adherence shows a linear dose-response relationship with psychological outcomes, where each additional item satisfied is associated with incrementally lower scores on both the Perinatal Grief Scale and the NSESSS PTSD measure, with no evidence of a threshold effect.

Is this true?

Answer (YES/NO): YES